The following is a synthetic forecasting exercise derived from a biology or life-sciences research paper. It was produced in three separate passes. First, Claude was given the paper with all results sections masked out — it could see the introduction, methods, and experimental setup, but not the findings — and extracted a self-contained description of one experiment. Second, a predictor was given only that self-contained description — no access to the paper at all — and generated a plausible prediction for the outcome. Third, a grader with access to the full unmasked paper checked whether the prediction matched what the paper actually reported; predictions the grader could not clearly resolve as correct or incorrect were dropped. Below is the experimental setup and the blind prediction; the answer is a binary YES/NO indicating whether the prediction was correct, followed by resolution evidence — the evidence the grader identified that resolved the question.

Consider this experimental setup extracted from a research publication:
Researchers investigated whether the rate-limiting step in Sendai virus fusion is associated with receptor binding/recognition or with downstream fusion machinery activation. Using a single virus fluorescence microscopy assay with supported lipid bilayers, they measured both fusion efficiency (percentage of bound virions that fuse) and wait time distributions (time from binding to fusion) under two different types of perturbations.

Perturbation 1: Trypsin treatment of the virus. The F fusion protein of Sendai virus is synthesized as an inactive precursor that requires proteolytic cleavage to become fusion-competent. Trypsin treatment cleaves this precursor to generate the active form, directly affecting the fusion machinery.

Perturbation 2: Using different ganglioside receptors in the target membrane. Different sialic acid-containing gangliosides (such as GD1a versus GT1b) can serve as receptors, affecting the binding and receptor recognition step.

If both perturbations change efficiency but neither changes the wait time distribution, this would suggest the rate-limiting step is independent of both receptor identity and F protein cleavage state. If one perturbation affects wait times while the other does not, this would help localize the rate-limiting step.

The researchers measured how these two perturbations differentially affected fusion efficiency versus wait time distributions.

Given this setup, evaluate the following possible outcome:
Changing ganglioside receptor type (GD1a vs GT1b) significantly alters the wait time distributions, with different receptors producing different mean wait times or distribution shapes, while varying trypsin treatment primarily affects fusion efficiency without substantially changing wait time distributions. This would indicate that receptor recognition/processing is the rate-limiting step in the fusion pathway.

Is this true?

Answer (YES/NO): NO